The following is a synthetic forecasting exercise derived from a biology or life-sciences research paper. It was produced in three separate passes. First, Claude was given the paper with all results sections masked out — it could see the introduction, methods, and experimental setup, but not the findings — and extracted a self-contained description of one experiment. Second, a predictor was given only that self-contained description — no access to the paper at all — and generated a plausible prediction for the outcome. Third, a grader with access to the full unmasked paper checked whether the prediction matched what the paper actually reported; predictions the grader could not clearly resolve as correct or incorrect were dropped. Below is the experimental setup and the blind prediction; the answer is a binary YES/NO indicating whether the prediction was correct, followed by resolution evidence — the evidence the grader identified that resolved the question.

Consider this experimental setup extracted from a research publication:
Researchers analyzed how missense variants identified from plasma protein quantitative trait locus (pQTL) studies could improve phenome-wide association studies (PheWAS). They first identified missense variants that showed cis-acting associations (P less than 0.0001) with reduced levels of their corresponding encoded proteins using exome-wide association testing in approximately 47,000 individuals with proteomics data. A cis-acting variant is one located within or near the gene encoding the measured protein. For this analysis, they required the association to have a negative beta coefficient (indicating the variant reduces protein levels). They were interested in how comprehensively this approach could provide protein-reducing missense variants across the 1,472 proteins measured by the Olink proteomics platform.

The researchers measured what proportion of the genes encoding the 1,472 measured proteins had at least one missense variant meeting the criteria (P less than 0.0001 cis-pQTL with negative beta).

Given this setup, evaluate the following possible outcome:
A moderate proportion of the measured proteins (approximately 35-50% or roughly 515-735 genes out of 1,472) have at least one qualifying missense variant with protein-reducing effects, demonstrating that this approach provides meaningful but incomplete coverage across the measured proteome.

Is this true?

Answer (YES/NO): NO